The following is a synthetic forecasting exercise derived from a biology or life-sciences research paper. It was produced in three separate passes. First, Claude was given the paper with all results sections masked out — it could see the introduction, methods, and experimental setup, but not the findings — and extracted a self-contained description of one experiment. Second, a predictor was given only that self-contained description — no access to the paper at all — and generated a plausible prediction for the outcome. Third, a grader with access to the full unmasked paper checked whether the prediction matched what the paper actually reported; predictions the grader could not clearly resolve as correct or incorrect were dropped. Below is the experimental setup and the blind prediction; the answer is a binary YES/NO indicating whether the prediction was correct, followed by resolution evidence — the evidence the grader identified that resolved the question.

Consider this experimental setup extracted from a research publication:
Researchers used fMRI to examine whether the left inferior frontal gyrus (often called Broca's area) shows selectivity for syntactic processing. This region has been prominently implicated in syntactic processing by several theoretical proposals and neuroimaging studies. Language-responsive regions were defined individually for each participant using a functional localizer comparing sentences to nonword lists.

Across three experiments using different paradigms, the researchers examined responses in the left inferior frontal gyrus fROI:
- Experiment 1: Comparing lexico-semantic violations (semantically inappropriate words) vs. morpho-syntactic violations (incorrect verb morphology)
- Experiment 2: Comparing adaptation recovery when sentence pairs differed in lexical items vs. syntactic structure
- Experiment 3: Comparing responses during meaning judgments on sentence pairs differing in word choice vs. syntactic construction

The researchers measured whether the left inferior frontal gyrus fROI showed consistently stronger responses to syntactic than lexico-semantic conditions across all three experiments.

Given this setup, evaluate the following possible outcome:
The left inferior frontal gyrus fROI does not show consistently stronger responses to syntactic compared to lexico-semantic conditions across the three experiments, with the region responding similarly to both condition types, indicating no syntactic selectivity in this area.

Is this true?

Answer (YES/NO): YES